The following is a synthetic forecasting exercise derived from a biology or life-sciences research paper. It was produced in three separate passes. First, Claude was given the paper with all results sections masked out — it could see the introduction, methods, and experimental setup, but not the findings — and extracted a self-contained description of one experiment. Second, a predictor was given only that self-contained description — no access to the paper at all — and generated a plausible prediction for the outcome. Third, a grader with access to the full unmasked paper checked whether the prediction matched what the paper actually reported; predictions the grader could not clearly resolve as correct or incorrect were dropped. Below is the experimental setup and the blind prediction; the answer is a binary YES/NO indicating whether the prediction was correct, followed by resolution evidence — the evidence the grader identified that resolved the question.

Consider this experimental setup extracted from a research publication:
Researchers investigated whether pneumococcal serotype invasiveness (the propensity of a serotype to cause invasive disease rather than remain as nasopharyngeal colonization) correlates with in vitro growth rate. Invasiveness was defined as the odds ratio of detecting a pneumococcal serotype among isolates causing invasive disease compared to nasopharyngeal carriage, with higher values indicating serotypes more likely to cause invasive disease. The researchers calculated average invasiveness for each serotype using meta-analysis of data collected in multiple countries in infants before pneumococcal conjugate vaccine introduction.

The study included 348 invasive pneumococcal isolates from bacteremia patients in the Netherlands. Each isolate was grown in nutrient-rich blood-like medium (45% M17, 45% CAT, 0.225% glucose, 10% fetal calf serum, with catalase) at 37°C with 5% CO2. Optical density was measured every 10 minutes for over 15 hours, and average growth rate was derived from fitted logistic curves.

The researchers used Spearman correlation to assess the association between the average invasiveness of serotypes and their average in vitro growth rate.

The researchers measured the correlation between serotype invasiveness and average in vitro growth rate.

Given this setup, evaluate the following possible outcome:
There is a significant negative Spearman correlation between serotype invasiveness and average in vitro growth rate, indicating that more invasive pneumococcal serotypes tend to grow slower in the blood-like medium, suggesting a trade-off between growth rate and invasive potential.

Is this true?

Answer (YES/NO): NO